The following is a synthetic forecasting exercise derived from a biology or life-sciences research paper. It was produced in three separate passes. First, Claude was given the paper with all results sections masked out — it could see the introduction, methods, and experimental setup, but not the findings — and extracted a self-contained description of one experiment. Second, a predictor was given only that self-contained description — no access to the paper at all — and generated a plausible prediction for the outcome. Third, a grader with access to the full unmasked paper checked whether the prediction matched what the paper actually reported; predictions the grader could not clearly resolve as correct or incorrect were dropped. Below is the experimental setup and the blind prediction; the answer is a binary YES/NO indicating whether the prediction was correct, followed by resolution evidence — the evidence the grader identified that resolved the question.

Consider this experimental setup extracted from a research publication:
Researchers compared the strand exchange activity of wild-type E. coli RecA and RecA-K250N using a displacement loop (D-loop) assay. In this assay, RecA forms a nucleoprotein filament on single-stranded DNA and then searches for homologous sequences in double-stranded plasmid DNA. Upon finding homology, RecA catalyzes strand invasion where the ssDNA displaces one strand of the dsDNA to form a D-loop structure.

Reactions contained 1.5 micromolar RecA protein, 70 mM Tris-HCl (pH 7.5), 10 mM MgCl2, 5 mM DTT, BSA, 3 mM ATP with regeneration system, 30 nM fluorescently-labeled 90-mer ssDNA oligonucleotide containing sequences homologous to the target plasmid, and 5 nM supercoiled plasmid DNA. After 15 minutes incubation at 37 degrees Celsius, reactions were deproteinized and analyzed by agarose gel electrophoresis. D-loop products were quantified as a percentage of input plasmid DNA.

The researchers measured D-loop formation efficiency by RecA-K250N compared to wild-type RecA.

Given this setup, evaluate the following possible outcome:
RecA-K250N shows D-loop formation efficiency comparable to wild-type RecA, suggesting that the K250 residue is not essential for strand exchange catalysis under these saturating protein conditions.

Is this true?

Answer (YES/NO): NO